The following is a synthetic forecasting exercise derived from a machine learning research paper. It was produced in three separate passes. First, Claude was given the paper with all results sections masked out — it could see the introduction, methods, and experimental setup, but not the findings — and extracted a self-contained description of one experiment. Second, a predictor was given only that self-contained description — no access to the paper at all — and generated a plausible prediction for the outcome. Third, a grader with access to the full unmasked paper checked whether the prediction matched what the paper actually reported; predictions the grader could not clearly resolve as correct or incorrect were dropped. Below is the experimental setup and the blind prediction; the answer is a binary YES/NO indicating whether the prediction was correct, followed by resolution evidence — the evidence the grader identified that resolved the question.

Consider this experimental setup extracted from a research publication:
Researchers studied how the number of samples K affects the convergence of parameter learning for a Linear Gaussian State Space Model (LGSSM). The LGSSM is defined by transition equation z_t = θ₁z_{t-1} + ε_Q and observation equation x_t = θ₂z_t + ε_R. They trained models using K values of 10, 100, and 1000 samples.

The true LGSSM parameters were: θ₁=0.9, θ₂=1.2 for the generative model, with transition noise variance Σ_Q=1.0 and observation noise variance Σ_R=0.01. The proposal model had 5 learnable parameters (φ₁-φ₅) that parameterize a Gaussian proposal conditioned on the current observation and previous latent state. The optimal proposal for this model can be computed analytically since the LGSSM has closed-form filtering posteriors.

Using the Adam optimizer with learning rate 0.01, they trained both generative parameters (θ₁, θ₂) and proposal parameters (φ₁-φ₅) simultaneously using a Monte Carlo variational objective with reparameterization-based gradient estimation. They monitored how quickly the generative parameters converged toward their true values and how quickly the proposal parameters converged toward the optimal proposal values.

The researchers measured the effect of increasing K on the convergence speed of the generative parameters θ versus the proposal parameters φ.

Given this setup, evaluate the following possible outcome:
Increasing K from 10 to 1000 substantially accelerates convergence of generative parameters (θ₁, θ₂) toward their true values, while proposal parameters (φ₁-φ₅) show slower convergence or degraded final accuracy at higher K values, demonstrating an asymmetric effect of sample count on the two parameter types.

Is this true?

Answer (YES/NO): NO